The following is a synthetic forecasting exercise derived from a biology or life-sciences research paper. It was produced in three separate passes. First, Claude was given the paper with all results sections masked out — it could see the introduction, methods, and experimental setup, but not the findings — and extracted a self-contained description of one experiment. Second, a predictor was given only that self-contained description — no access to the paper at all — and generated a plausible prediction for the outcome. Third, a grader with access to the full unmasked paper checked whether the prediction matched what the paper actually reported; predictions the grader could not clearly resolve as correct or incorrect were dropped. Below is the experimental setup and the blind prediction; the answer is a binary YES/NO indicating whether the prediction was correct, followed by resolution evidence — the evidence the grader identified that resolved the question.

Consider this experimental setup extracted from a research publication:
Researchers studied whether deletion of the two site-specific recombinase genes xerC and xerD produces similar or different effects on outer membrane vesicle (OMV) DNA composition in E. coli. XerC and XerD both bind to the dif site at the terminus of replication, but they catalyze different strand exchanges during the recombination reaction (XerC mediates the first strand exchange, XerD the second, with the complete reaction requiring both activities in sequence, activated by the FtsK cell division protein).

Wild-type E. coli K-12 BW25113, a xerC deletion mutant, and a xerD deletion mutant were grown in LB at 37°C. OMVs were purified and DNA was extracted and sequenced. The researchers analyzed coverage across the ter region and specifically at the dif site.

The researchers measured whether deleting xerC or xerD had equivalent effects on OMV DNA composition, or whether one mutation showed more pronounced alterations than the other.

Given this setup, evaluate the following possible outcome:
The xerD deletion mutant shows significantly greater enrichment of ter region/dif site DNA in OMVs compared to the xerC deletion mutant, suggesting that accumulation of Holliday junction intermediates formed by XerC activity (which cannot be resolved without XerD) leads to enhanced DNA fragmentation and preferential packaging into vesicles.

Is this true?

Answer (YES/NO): NO